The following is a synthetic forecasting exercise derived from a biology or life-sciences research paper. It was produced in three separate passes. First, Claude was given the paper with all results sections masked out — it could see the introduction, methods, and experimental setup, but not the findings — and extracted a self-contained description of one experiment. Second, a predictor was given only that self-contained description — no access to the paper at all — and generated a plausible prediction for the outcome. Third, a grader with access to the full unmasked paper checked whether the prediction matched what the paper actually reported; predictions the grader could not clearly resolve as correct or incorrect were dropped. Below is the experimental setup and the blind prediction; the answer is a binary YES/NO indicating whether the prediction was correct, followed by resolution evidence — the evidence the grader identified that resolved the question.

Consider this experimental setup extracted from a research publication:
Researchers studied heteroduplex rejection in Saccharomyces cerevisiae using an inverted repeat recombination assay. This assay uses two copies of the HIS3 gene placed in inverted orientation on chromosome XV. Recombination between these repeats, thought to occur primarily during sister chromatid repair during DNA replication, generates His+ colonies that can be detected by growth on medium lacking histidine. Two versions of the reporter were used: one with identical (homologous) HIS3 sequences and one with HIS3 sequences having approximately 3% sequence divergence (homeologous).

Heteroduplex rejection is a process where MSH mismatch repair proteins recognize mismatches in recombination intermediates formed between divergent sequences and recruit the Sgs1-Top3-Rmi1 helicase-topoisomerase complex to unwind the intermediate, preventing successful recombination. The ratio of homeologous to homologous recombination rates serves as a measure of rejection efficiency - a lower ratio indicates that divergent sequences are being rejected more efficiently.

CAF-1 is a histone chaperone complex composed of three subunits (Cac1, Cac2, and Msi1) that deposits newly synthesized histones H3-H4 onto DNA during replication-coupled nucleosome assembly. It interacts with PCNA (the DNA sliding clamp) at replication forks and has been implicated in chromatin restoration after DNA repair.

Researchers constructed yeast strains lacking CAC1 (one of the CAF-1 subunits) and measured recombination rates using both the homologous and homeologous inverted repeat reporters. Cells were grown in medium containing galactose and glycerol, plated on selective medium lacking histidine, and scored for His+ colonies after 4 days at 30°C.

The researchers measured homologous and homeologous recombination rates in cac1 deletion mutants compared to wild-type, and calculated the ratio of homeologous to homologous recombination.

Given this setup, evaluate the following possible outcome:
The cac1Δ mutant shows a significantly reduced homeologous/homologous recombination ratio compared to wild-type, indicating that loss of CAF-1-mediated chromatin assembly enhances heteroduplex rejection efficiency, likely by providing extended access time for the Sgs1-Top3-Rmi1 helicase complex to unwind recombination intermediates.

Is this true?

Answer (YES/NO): YES